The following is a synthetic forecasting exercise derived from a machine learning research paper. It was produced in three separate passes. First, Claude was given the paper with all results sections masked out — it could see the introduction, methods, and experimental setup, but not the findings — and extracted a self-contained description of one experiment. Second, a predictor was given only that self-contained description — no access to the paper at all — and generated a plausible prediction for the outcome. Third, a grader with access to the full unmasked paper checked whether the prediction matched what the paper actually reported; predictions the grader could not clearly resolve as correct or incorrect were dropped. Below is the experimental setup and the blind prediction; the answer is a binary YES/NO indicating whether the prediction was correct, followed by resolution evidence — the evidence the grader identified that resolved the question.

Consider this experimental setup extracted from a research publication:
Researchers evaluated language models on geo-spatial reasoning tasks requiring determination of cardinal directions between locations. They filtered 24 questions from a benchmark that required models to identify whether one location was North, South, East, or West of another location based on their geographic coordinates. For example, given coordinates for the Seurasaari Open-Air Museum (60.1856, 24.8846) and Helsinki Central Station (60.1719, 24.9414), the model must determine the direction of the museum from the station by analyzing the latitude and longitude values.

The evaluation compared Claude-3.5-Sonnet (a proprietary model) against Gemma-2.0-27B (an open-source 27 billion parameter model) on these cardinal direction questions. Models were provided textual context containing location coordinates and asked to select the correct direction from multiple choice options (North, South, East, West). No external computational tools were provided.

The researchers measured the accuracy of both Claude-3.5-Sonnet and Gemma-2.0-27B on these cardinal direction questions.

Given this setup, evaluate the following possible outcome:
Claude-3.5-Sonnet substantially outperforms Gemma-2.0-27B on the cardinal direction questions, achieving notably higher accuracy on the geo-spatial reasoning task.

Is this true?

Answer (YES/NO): YES